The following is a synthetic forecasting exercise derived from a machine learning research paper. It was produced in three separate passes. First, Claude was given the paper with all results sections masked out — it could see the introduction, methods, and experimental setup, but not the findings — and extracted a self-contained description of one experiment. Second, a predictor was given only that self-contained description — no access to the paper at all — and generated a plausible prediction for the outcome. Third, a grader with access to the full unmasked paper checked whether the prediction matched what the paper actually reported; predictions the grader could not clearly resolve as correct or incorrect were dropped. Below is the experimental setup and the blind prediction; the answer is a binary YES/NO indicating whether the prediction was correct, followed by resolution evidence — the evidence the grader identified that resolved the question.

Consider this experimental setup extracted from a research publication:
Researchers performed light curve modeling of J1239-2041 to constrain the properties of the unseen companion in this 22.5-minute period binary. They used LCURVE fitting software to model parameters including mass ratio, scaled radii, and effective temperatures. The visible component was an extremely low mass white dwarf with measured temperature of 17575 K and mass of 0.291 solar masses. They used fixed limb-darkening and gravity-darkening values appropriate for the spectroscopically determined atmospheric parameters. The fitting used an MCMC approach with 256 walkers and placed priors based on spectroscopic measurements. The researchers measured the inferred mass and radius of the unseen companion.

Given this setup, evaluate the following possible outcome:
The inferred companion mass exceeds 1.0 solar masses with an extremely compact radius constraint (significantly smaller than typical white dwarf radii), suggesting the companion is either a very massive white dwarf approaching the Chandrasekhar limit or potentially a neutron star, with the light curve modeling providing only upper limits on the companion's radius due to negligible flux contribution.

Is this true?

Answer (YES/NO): NO